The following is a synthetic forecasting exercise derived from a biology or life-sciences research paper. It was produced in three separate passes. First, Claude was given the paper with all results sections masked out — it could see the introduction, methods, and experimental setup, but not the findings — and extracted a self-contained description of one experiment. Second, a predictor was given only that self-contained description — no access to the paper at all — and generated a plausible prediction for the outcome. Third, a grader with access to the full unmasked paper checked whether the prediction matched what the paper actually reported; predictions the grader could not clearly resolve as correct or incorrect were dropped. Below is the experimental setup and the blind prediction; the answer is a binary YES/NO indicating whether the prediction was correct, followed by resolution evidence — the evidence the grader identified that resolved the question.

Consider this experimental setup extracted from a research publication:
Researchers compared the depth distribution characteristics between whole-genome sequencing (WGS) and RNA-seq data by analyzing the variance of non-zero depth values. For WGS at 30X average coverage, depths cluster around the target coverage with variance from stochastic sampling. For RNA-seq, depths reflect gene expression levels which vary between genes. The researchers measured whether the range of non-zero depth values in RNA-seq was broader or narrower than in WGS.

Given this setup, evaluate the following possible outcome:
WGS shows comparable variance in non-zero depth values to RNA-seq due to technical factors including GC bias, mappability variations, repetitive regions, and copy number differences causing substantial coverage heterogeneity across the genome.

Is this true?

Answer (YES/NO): NO